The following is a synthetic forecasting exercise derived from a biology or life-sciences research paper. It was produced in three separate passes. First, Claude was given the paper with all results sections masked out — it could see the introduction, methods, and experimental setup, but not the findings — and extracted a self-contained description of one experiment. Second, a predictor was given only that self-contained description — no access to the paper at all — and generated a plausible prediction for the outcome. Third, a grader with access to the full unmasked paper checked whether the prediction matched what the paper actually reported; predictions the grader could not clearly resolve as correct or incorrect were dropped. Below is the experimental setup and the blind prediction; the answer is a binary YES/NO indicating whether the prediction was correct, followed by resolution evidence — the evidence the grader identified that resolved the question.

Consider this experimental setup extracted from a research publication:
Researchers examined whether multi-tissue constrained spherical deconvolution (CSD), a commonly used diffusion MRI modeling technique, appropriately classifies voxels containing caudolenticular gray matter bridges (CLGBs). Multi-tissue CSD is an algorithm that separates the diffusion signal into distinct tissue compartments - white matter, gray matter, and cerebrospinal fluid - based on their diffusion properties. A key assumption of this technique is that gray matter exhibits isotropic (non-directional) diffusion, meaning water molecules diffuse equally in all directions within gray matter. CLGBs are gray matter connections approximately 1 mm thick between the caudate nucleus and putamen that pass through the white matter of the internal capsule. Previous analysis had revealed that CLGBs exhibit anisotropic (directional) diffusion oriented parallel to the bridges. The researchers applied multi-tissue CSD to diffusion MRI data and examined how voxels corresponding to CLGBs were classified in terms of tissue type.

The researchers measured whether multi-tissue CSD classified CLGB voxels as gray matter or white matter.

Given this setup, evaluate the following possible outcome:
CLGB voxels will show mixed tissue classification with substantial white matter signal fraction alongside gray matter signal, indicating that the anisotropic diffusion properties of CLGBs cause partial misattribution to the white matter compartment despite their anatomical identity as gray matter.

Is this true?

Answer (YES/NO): NO